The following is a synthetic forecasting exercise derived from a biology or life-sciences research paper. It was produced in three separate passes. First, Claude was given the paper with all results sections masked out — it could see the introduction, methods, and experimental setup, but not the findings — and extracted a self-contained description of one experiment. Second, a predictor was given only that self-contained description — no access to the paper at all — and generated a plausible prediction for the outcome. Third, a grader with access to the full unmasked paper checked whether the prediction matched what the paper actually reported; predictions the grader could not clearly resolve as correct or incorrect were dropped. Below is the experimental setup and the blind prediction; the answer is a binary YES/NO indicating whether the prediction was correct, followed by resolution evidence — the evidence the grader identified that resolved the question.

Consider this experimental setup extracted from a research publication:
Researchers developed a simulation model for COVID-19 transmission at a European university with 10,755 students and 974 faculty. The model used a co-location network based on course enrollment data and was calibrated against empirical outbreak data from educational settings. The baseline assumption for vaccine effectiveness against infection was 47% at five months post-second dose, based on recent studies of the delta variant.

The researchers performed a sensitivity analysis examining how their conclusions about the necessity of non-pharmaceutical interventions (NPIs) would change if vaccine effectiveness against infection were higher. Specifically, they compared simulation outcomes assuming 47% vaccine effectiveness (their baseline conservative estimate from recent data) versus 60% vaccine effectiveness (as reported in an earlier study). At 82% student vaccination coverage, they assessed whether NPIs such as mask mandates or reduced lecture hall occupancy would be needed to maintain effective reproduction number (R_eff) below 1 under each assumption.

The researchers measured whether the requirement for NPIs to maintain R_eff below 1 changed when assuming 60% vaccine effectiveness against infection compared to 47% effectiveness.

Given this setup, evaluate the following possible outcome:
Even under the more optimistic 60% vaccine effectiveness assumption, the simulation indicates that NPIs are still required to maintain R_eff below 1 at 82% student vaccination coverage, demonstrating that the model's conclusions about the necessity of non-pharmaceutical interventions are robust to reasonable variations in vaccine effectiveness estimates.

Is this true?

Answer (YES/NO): NO